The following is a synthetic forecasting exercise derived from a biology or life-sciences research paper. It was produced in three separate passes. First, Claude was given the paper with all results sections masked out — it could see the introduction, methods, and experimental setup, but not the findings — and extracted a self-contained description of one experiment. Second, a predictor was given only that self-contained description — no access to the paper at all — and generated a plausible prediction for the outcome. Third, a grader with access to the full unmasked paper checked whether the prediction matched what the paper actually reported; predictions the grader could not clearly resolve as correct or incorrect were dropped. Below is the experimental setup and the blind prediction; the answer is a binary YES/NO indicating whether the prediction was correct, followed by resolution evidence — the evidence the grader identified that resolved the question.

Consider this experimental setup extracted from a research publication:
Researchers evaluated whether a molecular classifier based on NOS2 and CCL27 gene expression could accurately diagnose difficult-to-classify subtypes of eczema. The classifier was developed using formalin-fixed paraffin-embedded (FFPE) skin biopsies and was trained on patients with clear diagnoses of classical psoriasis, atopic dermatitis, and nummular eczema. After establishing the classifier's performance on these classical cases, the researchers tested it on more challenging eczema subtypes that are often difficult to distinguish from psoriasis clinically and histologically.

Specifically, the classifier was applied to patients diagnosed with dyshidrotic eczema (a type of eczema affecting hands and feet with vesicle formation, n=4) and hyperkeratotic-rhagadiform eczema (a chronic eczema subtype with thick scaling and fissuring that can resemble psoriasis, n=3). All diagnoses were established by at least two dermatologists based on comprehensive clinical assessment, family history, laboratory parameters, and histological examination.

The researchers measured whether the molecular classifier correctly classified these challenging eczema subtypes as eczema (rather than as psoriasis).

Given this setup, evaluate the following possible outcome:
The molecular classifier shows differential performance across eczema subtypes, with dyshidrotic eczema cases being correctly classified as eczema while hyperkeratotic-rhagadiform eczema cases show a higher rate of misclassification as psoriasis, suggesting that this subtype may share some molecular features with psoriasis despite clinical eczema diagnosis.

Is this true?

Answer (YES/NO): NO